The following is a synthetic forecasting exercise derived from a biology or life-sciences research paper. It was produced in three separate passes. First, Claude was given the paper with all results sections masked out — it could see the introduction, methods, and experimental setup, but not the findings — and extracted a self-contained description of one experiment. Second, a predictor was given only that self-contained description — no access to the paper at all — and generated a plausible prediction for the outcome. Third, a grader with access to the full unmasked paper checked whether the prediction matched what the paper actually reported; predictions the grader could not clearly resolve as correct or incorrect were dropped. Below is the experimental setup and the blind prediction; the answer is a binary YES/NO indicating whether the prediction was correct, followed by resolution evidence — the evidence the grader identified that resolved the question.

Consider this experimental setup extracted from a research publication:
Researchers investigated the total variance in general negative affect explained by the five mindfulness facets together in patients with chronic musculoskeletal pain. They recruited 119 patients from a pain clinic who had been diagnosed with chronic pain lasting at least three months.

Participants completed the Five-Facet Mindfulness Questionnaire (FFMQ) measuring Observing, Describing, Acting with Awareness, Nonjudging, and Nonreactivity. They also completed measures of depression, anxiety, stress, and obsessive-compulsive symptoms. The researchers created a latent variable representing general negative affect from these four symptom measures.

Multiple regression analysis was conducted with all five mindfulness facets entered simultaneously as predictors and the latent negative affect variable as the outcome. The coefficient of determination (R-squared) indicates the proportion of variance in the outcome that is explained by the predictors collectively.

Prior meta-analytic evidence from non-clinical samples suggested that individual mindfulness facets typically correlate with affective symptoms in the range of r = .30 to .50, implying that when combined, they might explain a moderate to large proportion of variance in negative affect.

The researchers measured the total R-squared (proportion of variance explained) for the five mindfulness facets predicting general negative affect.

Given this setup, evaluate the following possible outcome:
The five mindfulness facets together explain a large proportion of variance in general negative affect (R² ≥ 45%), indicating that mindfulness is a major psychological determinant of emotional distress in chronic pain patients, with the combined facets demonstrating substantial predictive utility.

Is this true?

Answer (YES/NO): YES